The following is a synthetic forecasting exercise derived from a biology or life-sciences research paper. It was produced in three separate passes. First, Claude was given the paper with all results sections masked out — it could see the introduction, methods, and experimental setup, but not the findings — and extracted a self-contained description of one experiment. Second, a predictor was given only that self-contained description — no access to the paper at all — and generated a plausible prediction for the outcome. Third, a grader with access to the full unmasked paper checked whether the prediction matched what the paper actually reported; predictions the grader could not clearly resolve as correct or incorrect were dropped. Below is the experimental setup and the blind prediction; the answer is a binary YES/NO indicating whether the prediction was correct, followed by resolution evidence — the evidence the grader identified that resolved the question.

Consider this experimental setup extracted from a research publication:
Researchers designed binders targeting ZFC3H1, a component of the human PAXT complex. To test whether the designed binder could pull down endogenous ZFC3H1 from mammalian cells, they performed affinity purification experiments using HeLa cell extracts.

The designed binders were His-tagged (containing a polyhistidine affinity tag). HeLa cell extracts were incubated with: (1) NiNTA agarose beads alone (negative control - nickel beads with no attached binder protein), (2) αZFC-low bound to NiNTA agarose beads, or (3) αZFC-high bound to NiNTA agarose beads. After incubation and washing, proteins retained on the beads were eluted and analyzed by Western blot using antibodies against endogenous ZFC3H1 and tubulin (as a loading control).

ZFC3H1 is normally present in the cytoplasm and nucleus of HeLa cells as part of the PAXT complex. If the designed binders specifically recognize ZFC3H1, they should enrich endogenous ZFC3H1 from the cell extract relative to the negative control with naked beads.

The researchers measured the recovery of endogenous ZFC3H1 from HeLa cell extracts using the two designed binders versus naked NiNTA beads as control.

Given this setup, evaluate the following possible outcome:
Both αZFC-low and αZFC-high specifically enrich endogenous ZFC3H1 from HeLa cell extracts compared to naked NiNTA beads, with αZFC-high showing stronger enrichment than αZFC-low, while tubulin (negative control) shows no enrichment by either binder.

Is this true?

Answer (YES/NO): NO